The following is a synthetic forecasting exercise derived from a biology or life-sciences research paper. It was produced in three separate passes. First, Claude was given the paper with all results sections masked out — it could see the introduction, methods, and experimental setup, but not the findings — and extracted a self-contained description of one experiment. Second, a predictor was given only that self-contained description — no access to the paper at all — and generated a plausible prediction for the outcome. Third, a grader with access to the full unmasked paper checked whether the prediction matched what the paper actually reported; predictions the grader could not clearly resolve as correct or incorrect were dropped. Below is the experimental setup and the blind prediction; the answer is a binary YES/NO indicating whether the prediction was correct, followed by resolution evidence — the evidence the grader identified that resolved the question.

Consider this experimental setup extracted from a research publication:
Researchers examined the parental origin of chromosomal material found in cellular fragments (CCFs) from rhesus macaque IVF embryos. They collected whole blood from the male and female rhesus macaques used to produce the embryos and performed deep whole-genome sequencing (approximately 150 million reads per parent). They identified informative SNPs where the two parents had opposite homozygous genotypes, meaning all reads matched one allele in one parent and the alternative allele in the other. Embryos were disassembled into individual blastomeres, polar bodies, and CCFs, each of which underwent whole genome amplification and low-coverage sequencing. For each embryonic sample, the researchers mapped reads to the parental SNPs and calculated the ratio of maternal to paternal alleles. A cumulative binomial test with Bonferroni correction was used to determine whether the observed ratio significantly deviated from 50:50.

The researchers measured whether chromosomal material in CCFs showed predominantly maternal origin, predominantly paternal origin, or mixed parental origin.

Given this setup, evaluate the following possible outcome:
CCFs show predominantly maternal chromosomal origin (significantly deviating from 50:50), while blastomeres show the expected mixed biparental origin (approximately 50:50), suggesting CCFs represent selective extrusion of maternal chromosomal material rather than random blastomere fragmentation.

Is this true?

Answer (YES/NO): NO